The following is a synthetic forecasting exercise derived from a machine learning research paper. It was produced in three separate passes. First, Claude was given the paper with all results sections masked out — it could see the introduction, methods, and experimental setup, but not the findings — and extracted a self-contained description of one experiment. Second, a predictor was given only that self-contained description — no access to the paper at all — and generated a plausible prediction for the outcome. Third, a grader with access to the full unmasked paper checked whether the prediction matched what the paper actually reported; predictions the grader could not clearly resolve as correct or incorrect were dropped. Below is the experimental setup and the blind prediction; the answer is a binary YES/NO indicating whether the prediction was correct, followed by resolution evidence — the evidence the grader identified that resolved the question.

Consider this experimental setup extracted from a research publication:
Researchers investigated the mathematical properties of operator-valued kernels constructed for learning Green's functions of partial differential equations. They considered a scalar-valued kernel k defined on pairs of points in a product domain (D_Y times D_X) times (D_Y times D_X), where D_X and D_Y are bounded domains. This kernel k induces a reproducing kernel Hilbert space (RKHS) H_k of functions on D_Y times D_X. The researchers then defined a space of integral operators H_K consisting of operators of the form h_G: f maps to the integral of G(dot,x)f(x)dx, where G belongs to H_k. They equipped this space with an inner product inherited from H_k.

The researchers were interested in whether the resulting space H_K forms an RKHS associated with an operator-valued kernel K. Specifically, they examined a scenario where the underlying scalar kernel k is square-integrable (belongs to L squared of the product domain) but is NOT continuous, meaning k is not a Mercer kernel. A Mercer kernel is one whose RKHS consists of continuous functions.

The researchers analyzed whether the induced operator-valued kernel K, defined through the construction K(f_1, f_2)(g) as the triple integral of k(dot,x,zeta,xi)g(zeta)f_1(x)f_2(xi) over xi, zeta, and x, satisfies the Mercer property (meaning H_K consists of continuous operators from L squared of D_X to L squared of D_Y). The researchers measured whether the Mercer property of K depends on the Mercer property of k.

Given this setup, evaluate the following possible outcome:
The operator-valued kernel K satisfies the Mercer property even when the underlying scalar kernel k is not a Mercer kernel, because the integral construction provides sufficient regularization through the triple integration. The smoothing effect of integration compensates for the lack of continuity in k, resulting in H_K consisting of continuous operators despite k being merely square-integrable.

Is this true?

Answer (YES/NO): YES